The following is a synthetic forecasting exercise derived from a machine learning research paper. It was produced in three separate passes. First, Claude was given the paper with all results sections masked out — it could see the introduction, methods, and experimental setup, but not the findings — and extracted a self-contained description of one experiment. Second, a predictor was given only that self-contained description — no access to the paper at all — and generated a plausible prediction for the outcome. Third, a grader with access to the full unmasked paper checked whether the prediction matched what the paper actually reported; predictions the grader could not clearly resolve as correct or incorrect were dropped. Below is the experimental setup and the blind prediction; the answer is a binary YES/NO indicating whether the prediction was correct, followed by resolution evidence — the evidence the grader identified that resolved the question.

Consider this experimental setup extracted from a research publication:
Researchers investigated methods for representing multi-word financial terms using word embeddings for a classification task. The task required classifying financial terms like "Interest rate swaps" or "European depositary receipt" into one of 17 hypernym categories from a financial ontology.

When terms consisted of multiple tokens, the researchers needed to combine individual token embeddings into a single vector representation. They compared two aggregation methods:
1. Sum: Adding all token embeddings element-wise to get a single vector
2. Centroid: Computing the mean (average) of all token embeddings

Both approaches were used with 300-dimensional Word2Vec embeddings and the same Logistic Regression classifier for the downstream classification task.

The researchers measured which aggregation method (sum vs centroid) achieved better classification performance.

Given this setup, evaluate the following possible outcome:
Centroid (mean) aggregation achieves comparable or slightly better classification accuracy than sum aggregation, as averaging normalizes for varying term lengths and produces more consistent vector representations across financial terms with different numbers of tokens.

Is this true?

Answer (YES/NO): NO